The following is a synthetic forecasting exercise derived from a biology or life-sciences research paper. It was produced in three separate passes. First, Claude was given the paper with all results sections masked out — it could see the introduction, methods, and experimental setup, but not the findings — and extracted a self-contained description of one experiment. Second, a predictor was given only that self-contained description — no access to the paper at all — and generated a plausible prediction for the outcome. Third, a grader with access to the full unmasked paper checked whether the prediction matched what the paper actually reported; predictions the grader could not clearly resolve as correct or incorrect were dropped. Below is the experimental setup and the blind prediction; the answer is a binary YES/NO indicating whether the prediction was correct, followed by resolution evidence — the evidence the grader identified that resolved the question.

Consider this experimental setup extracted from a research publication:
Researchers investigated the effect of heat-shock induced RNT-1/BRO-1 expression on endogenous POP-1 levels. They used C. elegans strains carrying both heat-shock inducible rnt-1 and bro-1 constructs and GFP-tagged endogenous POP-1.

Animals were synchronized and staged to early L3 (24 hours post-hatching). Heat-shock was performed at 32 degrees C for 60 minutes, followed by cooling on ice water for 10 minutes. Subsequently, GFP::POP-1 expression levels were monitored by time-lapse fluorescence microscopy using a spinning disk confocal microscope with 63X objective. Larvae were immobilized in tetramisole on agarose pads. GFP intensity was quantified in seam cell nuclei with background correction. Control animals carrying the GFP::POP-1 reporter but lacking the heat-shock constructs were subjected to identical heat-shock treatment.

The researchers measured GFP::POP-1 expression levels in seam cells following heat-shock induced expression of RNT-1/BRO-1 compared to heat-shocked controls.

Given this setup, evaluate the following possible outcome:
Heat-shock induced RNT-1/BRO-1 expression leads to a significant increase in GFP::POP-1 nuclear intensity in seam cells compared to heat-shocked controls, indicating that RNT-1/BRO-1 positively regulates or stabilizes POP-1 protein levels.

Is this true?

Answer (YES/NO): NO